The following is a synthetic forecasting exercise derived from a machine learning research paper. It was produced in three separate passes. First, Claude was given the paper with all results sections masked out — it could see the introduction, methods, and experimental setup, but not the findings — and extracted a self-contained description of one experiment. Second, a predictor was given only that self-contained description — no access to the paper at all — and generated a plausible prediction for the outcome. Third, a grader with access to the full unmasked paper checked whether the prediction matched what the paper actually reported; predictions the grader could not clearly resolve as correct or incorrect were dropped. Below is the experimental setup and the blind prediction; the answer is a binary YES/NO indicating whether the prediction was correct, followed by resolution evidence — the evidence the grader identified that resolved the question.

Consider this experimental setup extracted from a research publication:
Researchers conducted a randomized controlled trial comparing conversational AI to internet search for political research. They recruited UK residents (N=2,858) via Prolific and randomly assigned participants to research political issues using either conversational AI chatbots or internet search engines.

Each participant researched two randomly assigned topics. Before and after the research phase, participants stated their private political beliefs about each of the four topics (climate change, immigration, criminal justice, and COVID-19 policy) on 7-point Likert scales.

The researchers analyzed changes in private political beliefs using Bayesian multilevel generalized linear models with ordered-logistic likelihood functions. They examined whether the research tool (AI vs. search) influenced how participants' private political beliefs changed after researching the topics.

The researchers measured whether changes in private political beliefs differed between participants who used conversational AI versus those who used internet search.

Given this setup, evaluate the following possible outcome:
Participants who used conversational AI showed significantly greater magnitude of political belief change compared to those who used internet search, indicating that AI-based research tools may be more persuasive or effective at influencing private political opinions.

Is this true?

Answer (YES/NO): NO